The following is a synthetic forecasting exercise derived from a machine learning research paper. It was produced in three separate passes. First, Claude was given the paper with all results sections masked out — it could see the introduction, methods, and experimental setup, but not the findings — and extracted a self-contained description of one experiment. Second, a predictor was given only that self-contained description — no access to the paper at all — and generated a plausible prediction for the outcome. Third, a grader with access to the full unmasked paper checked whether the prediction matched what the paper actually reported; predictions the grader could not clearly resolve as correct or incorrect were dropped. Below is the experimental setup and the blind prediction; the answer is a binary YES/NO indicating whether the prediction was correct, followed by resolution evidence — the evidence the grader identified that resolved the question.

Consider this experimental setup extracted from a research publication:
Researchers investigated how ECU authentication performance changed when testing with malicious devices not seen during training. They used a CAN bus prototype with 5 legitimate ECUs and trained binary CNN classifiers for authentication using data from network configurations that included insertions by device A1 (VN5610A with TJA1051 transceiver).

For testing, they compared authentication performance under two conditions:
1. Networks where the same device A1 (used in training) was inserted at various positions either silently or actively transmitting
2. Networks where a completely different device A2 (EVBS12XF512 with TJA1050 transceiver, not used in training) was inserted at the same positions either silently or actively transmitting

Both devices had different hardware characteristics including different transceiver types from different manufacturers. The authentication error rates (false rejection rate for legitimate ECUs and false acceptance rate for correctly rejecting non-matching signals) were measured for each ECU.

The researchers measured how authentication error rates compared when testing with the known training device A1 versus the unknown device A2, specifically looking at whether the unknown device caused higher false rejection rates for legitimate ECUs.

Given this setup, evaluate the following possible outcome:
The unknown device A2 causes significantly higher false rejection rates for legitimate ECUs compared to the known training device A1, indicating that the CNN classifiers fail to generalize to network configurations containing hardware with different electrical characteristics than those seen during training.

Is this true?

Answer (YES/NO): NO